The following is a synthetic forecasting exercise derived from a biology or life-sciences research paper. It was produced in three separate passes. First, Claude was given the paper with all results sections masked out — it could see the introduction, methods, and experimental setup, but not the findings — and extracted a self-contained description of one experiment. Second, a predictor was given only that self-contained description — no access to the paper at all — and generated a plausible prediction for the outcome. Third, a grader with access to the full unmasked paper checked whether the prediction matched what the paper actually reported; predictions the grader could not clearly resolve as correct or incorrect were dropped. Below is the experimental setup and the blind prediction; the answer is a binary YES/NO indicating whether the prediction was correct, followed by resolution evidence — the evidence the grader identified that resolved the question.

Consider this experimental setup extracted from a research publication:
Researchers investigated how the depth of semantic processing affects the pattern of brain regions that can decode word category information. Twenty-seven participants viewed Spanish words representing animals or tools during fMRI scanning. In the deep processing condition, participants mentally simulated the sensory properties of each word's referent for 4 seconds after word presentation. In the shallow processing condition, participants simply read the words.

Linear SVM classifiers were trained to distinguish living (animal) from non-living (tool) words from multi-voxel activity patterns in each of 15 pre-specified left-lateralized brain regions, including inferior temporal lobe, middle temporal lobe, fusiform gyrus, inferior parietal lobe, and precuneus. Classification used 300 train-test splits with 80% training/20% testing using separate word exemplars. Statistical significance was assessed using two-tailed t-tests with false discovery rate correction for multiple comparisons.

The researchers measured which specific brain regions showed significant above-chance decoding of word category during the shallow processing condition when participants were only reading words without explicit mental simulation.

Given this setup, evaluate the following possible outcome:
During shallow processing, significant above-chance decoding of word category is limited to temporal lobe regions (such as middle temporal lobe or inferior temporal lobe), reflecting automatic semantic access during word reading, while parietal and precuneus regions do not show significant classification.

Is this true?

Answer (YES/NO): NO